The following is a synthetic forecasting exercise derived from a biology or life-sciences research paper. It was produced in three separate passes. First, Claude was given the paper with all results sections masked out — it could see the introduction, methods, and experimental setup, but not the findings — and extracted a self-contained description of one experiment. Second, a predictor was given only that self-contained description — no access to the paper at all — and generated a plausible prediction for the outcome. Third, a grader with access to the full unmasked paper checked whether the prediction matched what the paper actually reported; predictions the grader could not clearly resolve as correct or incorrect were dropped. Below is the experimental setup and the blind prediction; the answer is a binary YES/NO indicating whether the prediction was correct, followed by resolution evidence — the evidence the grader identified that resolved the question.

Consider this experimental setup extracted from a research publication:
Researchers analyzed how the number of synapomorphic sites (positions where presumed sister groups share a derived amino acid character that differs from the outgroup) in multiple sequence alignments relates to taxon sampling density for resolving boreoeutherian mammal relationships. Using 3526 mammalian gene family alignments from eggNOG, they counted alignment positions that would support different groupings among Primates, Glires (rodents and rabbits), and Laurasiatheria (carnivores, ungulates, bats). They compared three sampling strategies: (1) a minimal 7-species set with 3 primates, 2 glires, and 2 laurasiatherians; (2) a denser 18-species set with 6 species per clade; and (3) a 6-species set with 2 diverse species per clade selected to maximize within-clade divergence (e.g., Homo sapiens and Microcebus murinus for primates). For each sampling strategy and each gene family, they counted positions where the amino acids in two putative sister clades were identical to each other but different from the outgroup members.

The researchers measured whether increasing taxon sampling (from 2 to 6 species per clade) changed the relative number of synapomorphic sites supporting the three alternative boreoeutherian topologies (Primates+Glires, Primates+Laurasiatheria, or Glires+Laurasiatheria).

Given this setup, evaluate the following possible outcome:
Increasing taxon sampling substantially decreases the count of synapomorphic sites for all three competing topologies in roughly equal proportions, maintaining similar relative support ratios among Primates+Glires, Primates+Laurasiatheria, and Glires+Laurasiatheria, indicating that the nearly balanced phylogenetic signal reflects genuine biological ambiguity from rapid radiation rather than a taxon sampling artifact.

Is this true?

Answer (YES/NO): NO